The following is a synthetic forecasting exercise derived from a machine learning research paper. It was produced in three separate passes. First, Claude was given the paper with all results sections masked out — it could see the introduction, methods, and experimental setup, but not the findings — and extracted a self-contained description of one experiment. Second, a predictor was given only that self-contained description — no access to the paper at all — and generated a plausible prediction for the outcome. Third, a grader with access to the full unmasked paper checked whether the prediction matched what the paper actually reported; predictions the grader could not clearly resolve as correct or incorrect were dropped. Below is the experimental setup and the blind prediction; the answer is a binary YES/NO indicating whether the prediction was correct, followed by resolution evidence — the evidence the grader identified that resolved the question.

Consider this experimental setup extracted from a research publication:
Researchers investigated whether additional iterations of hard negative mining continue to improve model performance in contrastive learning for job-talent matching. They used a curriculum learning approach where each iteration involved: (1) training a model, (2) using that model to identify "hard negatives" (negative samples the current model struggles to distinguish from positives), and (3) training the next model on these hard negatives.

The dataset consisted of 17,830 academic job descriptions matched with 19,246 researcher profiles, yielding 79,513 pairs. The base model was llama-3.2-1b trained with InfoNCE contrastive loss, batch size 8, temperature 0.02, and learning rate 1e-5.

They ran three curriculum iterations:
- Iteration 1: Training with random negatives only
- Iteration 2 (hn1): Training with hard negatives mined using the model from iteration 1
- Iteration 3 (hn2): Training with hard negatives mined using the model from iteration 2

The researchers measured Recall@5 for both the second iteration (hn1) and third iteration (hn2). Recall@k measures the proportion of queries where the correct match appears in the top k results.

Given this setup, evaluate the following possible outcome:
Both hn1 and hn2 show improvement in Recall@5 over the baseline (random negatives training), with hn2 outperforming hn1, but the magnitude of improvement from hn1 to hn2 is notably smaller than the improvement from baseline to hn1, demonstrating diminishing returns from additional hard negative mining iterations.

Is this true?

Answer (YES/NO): NO